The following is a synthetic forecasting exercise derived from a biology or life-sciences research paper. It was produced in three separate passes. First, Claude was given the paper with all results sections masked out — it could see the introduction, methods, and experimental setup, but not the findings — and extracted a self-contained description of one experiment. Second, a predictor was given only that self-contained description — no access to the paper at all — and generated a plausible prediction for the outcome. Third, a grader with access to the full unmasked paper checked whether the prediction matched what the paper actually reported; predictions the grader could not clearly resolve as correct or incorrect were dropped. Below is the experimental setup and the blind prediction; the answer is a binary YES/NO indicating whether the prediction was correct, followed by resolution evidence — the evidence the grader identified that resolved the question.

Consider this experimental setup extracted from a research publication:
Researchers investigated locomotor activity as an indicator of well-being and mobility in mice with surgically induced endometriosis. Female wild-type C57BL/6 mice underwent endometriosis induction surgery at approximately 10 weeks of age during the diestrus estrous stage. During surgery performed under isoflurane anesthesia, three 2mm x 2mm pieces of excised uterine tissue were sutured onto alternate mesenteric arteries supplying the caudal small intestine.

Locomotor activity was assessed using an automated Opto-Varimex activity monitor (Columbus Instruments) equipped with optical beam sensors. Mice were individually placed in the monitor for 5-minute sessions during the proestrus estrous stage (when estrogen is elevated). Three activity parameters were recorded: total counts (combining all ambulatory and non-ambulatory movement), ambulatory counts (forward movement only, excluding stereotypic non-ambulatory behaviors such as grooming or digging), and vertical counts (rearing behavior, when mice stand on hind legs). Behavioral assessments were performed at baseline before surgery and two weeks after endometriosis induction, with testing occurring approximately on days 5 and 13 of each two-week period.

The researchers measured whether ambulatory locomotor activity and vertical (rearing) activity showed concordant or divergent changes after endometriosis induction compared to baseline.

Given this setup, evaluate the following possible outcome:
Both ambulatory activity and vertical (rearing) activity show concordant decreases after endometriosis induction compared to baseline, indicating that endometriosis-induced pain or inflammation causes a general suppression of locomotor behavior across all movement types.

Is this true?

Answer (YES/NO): NO